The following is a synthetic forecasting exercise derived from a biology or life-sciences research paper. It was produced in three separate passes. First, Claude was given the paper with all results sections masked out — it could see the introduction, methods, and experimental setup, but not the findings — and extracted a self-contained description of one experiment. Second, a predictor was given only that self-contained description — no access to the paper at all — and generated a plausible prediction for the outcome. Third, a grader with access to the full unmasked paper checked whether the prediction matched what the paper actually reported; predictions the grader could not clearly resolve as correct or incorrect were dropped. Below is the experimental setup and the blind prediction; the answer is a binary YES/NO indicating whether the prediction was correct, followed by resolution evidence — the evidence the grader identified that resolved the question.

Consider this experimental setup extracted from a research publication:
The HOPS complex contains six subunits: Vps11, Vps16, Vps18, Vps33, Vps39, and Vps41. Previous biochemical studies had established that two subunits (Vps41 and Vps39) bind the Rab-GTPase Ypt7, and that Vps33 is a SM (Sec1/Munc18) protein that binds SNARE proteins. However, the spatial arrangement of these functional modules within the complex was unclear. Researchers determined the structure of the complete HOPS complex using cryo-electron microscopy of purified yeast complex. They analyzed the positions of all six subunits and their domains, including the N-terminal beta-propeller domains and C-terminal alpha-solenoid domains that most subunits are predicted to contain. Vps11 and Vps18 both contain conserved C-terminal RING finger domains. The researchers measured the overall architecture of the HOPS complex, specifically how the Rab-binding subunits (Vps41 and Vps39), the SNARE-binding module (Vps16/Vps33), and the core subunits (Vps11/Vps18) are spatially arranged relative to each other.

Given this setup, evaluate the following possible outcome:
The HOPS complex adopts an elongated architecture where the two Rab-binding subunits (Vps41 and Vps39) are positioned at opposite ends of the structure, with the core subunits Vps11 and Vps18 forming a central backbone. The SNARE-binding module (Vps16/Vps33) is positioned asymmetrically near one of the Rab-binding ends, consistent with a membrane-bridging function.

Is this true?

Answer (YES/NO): NO